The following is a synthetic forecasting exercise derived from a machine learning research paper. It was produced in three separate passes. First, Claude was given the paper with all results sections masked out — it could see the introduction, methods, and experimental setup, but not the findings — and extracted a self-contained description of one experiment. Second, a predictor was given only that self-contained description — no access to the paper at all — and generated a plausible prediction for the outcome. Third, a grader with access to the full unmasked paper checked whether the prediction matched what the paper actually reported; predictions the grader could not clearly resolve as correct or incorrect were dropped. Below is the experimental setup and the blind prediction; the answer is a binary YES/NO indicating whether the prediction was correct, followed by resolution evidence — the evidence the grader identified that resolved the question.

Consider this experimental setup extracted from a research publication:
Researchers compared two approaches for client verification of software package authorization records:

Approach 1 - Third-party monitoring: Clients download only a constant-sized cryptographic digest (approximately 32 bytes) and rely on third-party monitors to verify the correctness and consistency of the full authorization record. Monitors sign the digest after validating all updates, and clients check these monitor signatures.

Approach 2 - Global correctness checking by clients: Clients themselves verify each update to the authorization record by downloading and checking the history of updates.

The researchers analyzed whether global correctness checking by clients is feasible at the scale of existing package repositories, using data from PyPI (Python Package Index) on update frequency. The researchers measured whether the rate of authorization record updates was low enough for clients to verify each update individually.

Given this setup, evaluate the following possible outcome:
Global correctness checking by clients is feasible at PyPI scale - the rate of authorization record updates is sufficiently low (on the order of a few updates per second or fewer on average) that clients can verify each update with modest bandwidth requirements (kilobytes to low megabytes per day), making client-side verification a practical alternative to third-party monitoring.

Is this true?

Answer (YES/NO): NO